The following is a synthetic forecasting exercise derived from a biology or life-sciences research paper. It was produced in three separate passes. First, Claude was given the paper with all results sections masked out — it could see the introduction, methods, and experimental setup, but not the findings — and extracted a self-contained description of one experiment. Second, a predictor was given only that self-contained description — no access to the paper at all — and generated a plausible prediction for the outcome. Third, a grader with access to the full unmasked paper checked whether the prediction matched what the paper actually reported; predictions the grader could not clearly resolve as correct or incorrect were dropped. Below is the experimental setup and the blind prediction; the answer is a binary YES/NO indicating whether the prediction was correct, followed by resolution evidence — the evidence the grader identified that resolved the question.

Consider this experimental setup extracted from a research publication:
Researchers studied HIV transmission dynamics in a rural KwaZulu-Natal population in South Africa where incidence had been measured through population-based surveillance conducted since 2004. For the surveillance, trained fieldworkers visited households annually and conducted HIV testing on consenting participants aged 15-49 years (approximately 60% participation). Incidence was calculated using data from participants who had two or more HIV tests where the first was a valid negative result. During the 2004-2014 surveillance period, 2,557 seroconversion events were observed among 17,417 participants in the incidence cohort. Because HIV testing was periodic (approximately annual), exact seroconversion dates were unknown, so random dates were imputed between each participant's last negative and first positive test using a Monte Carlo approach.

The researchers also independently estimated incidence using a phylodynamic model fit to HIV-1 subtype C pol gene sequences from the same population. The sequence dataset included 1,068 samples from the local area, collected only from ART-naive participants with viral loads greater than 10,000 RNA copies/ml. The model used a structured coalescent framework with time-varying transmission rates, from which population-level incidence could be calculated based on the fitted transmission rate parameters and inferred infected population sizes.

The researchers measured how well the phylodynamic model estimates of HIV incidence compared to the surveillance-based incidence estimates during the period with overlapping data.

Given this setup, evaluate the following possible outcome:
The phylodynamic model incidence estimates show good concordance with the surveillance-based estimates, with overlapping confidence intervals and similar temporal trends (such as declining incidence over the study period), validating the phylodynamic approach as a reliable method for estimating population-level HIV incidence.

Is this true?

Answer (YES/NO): NO